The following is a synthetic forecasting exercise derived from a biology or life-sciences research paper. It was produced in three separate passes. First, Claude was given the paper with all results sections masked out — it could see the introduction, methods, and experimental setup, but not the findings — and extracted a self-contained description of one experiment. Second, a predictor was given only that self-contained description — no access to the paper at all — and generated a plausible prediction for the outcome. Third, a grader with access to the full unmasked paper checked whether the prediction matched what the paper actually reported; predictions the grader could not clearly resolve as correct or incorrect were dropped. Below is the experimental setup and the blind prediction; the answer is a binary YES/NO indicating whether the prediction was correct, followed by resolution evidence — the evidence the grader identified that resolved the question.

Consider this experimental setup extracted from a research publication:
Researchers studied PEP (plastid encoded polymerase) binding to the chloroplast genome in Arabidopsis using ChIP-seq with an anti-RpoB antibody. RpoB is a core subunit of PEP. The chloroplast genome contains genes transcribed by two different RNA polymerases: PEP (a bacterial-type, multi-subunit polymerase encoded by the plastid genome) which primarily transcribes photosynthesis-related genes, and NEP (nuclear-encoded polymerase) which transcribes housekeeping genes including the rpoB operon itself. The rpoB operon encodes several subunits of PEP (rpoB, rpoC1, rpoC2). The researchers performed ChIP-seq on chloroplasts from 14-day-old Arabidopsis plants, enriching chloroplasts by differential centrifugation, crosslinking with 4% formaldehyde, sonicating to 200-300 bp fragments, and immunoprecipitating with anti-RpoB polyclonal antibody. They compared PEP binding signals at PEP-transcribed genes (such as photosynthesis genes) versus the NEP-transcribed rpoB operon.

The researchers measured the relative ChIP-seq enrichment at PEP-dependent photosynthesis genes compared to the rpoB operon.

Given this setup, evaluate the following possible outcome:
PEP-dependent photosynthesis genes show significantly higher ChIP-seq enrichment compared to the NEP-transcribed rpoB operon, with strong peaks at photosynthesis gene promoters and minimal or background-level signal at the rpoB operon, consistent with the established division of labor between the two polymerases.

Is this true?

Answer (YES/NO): YES